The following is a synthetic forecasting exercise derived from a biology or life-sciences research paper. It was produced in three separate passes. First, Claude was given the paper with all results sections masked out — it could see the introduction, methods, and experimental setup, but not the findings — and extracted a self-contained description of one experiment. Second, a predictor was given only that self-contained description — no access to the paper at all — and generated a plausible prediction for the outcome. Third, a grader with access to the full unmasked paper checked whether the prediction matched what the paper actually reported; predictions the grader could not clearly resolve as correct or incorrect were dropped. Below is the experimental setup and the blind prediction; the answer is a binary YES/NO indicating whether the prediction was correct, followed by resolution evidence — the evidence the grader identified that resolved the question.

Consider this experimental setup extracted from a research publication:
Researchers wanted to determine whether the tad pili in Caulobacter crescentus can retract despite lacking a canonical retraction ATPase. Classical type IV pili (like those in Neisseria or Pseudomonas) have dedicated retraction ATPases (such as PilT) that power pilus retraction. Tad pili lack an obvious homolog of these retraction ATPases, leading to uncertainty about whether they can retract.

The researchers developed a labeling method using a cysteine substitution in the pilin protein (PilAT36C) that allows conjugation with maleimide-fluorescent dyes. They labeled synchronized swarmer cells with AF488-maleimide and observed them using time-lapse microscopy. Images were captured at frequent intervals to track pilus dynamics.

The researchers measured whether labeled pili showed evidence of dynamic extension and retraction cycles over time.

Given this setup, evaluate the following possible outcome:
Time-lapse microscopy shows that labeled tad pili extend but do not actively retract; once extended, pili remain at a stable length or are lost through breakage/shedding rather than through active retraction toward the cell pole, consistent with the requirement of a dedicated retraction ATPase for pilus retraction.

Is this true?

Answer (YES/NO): NO